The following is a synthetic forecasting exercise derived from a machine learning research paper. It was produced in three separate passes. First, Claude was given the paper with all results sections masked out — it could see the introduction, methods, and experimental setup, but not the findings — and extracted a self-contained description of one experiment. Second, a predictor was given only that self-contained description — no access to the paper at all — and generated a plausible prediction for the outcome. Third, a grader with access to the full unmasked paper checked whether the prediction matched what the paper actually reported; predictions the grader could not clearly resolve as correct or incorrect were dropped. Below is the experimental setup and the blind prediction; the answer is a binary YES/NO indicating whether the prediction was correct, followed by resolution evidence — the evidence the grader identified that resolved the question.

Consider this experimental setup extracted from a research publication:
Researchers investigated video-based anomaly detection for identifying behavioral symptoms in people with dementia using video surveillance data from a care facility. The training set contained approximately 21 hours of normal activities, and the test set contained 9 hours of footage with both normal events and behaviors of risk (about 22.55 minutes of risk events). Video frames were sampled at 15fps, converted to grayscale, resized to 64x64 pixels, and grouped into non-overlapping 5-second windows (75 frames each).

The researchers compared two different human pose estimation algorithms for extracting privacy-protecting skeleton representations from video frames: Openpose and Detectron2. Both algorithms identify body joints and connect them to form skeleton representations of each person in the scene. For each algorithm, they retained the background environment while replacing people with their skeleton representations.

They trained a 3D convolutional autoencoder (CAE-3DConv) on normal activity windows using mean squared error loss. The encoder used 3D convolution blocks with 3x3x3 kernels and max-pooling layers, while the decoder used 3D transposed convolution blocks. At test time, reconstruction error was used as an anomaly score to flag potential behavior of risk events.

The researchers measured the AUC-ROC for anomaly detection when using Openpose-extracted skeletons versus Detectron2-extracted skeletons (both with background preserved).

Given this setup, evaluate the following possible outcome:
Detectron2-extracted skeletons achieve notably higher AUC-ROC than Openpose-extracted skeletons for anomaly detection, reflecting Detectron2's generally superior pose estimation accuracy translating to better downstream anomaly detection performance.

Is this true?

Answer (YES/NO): NO